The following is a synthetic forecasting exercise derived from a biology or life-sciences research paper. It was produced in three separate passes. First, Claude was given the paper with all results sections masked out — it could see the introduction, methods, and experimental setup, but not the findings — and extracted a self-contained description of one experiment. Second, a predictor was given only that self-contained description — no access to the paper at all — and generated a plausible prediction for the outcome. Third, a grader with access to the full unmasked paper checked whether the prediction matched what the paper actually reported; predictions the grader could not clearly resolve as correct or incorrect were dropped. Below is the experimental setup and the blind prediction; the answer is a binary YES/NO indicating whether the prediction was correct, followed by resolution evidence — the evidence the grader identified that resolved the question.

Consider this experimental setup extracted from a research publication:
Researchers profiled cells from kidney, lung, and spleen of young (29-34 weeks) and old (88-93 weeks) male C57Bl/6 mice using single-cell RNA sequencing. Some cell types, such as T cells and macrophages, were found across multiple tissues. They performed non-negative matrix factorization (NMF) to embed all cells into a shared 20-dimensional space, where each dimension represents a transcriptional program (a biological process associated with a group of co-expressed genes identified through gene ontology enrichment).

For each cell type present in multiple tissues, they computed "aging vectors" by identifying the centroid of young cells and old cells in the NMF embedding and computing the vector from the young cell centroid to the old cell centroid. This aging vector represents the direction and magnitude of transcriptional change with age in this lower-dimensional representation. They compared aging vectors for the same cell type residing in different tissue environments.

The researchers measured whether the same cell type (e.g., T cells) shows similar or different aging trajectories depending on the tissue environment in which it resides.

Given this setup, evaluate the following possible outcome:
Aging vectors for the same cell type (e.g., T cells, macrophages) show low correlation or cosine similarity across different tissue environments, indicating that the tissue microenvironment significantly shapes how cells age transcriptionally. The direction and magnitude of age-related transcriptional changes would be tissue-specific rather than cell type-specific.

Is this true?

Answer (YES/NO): NO